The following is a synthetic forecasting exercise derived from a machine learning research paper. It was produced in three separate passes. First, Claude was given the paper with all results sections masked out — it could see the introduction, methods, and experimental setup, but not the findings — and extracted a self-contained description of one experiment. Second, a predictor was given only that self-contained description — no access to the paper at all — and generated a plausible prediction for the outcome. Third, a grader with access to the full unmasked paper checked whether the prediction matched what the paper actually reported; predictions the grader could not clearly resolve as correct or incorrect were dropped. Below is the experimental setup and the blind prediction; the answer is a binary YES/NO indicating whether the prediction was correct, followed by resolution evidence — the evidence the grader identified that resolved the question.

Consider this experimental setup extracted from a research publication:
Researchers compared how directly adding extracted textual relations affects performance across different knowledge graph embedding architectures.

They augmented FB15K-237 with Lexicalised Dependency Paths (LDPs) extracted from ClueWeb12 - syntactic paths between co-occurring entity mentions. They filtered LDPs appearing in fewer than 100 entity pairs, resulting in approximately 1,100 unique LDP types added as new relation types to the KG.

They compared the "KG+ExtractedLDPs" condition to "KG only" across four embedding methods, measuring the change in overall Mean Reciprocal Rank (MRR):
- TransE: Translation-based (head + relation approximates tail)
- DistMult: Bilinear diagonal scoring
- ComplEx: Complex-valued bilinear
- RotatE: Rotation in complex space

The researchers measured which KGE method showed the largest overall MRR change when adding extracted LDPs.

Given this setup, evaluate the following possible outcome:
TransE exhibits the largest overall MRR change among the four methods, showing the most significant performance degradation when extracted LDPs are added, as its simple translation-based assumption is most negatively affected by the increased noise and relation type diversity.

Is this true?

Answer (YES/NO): NO